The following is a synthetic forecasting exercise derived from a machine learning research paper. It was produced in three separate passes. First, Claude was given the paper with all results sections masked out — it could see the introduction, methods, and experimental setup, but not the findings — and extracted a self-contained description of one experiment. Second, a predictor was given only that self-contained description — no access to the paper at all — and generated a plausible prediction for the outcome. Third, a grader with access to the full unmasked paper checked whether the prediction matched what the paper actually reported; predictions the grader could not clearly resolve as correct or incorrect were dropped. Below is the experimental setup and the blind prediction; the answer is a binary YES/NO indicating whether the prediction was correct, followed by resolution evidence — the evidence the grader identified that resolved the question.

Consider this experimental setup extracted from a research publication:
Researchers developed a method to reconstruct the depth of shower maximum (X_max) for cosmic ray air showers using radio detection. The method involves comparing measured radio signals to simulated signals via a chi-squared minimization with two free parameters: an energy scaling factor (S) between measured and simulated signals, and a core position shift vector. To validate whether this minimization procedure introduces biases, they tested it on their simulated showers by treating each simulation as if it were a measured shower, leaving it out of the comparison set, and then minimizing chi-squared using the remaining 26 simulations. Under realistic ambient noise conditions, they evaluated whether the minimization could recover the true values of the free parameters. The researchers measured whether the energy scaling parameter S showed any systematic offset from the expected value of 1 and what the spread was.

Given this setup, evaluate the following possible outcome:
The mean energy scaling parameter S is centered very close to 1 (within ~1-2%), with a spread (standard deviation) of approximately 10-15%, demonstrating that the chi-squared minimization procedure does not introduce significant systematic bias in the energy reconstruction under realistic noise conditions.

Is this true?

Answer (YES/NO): NO